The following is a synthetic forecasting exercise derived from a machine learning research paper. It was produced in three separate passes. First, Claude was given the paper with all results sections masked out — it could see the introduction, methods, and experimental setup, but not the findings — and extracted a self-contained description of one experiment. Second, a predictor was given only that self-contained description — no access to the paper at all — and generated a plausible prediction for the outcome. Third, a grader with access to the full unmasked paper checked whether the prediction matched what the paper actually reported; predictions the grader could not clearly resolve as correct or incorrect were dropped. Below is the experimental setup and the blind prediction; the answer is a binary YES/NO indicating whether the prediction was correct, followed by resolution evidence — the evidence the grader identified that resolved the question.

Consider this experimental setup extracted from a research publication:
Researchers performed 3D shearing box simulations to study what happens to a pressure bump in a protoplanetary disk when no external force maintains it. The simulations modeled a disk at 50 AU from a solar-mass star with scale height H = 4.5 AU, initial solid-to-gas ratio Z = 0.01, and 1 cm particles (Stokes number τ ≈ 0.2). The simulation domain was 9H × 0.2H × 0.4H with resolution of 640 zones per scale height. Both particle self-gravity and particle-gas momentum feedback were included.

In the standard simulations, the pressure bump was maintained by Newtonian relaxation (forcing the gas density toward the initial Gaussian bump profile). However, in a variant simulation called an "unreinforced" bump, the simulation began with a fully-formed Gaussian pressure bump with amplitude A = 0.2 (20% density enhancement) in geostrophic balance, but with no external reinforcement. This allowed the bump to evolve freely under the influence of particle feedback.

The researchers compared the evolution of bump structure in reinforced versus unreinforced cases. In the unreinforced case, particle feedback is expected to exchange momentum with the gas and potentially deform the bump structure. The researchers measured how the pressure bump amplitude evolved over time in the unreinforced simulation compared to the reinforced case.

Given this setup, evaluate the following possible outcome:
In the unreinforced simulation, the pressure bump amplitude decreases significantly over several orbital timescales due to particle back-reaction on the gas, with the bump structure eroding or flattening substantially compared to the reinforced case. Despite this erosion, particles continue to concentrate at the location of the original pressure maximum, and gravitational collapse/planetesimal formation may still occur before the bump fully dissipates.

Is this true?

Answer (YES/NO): YES